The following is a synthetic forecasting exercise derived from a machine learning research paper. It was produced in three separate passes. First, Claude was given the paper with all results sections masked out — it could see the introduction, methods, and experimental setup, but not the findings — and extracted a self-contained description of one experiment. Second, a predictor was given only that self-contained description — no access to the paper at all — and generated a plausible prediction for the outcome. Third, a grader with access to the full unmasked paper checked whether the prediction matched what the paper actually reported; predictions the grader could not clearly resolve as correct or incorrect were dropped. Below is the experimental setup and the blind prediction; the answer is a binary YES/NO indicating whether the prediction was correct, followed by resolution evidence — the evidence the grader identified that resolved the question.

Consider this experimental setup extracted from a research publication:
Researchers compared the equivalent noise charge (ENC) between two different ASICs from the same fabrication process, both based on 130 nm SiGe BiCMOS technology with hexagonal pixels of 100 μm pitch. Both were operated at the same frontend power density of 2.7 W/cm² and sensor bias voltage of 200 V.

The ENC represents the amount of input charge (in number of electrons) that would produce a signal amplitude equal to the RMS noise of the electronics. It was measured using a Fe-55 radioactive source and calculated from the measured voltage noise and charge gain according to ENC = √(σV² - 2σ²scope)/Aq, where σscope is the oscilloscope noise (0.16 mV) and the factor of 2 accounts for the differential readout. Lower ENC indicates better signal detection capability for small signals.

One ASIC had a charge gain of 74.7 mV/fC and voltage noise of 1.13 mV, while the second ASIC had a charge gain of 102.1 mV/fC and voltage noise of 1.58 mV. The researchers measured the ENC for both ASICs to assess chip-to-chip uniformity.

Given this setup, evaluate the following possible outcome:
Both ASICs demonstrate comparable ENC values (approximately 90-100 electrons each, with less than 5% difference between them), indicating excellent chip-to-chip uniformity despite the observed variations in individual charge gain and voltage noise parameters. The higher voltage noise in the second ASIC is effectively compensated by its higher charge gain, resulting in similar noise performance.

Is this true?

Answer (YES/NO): YES